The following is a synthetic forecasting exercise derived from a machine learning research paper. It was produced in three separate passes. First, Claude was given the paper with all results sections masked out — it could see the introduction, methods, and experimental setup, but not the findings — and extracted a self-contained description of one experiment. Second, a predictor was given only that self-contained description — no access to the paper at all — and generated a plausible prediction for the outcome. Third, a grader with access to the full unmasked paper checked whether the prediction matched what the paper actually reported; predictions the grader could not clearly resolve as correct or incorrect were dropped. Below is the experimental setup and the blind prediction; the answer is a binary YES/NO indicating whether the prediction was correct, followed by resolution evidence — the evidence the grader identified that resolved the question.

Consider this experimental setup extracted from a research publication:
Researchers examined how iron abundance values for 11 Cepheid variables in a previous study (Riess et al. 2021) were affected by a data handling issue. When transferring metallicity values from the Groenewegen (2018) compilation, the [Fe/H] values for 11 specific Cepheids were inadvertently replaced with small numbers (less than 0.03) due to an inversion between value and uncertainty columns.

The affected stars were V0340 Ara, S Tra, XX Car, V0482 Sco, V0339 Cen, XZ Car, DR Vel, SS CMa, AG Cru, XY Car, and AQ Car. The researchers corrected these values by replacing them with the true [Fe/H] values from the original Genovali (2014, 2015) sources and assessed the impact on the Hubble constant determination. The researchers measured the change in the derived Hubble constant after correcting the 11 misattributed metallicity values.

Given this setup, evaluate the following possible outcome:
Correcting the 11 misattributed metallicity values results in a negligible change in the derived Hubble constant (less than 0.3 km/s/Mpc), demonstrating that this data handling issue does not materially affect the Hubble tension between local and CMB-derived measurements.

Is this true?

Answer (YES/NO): YES